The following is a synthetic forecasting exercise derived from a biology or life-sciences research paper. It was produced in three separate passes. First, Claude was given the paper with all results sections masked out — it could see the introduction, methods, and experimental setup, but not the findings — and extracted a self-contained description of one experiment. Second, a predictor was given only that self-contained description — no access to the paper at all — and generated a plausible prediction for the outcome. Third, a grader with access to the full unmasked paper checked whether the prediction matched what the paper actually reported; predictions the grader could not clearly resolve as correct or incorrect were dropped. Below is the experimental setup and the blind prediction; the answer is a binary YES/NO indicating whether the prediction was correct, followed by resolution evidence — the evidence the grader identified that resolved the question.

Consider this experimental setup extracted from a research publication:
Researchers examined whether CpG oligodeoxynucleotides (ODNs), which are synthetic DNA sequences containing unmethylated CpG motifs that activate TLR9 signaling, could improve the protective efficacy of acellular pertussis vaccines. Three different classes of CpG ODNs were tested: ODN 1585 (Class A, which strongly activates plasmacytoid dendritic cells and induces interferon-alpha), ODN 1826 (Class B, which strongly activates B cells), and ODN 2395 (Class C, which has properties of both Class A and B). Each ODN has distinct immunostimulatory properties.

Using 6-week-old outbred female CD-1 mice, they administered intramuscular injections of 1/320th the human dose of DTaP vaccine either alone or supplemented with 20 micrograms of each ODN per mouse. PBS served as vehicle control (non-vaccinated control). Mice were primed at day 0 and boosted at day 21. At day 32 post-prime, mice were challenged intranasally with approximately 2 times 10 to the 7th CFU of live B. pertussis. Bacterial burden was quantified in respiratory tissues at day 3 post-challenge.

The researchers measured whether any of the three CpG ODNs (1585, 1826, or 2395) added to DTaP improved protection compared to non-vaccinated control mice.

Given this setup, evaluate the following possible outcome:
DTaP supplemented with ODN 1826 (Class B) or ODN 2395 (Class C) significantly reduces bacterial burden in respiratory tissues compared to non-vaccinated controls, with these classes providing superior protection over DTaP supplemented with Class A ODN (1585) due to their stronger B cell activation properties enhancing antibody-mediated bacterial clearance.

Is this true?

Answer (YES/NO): NO